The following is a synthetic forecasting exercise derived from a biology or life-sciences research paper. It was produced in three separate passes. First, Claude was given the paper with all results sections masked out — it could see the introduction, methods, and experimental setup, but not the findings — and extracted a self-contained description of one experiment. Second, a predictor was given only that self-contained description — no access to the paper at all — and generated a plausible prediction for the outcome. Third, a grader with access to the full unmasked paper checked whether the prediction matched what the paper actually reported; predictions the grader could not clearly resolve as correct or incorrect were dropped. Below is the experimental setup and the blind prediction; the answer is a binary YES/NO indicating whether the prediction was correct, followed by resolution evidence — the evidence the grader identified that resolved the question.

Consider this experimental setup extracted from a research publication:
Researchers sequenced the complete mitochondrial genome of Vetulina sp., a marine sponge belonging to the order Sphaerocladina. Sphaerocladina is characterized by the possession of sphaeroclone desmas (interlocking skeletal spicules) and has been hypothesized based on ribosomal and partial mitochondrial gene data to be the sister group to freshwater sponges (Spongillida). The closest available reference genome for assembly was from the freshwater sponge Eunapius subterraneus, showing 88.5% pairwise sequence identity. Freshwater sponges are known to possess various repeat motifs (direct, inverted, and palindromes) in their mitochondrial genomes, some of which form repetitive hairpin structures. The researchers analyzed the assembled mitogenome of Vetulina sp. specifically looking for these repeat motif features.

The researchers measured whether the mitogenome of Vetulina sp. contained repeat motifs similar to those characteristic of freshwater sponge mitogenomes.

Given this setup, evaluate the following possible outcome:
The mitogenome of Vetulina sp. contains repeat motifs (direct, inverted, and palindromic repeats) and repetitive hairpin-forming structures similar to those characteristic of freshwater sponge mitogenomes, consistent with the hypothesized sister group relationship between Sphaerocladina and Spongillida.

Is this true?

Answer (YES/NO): NO